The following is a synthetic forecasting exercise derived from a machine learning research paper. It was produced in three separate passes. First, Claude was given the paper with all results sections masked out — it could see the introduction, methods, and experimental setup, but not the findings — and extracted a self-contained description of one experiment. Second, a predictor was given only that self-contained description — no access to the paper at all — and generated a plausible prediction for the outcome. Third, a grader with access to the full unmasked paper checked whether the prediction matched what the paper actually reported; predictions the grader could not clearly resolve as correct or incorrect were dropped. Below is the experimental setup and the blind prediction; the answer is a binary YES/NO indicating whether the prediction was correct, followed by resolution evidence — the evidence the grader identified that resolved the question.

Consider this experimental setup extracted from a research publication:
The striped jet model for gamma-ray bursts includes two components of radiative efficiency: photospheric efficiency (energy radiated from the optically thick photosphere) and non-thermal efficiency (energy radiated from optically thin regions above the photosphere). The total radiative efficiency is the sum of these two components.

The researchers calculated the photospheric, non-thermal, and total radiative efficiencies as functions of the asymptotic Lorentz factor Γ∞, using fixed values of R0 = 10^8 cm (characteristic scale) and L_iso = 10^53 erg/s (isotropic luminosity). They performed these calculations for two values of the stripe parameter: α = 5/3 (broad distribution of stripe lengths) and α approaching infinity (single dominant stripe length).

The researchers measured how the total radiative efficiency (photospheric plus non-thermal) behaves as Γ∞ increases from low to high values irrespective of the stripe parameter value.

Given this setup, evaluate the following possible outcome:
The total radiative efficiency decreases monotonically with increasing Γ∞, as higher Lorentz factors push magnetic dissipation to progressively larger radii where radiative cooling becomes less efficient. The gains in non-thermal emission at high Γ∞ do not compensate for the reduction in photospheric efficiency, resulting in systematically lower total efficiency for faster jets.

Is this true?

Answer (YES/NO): NO